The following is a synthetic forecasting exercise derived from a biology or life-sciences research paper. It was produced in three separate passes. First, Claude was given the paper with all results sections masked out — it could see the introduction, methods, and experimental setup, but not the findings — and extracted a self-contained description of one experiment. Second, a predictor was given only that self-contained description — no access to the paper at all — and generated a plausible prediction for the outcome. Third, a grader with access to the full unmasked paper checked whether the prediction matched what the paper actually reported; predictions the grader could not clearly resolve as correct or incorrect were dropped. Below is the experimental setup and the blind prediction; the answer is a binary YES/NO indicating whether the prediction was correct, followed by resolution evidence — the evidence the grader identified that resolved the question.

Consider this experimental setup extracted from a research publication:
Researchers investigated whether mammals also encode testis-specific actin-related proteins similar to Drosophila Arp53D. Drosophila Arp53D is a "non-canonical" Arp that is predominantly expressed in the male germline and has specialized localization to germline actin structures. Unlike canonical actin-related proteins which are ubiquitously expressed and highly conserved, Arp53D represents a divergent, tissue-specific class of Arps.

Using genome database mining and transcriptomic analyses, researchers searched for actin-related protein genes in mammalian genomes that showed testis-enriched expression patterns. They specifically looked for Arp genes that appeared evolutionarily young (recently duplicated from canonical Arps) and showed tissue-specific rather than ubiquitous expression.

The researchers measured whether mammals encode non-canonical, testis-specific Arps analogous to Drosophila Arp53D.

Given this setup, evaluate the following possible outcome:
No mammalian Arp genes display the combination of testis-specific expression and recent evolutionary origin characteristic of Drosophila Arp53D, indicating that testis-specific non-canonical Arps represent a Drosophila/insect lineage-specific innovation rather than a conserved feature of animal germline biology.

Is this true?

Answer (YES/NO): NO